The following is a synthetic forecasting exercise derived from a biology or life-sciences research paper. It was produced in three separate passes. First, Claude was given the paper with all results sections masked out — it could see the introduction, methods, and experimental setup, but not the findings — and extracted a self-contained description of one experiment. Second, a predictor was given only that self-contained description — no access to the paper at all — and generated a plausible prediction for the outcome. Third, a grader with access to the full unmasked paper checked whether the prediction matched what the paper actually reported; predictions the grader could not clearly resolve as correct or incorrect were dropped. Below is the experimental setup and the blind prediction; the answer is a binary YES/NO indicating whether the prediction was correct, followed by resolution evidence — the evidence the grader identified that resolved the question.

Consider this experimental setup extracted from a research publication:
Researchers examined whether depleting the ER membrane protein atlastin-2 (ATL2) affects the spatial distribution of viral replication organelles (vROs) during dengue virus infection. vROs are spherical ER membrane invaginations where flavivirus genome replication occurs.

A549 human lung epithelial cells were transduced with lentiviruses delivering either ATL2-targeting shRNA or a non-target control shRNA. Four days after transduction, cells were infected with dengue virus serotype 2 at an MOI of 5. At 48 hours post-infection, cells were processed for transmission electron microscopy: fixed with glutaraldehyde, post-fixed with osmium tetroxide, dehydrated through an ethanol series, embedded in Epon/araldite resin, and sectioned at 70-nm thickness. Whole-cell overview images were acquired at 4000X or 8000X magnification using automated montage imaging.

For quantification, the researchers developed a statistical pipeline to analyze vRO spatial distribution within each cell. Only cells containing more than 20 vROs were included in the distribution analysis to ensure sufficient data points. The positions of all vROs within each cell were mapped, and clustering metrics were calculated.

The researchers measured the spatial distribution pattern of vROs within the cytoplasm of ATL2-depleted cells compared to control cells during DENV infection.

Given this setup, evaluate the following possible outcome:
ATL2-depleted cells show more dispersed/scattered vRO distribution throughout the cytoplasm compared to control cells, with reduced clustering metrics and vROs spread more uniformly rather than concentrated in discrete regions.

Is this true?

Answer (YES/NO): NO